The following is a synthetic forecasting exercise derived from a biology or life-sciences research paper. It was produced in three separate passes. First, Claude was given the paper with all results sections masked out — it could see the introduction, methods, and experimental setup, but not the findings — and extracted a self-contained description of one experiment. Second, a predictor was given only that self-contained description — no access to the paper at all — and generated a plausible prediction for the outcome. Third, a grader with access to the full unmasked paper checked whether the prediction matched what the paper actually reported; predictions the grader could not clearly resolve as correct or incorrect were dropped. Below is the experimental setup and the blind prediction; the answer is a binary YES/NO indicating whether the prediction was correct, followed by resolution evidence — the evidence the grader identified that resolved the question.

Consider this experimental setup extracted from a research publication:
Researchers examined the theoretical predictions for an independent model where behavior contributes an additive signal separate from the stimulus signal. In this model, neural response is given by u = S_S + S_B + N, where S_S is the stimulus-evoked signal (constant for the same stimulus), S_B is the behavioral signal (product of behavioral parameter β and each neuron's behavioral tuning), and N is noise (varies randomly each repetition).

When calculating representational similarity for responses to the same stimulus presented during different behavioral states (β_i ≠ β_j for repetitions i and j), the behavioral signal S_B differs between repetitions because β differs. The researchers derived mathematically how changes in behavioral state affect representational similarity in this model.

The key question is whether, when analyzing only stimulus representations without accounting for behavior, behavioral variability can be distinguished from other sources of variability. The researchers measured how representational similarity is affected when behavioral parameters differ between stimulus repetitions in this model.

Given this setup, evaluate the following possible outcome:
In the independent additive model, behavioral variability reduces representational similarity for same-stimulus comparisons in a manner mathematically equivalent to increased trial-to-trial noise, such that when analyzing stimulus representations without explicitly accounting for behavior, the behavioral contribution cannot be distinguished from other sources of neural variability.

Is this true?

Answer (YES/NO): YES